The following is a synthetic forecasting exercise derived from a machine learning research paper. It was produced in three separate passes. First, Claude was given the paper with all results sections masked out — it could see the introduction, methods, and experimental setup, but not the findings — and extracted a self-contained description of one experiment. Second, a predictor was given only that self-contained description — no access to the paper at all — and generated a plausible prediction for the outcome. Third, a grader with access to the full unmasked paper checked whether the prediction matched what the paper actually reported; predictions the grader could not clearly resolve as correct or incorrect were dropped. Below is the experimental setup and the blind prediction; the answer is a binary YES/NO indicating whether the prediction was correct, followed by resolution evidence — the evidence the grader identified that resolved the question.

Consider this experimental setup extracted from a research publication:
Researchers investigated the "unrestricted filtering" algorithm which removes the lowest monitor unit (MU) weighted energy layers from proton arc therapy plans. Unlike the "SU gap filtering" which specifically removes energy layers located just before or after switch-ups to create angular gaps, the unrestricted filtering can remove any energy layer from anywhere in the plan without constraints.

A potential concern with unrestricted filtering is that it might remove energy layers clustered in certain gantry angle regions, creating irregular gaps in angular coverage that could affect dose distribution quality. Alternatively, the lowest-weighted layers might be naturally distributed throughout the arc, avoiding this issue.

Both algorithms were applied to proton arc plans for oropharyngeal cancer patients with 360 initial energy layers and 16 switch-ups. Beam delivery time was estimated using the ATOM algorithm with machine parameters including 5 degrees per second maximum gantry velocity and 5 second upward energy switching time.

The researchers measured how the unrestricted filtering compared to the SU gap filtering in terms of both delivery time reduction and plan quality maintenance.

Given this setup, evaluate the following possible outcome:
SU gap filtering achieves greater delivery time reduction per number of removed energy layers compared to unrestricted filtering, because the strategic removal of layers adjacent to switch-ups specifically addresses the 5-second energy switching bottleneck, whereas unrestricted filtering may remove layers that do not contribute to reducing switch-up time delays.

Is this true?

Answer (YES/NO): YES